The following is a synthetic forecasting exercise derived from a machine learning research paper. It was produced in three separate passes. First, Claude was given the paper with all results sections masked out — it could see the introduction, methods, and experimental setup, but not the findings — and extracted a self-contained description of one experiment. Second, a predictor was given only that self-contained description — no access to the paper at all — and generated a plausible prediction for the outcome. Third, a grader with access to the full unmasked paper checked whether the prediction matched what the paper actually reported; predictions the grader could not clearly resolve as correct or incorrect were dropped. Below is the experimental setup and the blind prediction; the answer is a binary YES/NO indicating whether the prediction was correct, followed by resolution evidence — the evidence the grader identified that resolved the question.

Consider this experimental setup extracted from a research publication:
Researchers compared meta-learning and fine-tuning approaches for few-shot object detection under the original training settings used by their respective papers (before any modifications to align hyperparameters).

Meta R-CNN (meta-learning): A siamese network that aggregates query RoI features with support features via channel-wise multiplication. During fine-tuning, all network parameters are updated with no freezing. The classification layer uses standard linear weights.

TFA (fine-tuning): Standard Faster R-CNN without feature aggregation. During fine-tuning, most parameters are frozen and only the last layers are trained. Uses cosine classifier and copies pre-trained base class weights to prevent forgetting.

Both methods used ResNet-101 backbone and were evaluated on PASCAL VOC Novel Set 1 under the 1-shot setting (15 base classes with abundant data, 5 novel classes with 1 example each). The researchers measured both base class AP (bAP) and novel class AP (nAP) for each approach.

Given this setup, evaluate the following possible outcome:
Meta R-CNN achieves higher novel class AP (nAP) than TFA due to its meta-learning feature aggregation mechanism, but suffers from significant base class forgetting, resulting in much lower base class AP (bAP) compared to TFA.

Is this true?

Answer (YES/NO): NO